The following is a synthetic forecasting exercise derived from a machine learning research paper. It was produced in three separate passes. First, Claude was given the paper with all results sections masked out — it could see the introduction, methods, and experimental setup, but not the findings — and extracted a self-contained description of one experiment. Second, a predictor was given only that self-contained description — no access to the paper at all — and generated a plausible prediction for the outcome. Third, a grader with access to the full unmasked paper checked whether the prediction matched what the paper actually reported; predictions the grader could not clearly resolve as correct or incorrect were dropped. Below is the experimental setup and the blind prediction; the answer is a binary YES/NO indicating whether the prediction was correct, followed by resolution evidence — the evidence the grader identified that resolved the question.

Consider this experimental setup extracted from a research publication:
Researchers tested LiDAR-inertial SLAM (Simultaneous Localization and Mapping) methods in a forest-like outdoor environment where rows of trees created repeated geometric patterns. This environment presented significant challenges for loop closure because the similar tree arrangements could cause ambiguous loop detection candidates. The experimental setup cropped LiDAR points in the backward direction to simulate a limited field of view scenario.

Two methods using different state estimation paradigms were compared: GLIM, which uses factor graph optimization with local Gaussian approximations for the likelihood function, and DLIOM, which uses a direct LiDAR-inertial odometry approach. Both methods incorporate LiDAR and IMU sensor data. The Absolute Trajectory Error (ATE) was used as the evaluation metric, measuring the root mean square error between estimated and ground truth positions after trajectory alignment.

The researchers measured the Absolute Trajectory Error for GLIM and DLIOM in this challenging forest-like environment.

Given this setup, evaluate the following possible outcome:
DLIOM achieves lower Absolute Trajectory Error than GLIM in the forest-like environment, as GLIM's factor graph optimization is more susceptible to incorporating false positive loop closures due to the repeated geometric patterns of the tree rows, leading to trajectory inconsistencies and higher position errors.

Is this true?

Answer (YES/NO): YES